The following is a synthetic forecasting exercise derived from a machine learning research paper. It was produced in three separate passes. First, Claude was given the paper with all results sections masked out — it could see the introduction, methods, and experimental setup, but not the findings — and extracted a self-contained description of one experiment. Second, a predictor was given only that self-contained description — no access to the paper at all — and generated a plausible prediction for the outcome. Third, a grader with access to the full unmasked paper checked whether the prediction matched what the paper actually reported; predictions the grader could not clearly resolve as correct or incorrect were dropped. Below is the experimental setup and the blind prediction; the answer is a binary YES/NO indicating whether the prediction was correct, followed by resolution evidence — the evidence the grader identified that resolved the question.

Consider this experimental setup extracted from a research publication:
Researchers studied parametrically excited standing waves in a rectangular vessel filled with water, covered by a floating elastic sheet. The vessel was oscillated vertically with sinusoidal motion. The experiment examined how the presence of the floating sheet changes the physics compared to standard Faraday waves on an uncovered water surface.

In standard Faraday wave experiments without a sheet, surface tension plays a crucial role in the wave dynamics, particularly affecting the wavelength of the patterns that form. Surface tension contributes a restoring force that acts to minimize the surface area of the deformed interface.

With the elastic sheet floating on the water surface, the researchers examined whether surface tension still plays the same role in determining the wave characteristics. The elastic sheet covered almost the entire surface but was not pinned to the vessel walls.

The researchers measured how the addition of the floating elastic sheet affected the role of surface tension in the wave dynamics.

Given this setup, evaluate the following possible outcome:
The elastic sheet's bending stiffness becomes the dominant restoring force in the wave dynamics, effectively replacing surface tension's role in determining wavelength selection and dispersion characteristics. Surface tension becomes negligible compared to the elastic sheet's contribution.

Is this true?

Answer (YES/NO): YES